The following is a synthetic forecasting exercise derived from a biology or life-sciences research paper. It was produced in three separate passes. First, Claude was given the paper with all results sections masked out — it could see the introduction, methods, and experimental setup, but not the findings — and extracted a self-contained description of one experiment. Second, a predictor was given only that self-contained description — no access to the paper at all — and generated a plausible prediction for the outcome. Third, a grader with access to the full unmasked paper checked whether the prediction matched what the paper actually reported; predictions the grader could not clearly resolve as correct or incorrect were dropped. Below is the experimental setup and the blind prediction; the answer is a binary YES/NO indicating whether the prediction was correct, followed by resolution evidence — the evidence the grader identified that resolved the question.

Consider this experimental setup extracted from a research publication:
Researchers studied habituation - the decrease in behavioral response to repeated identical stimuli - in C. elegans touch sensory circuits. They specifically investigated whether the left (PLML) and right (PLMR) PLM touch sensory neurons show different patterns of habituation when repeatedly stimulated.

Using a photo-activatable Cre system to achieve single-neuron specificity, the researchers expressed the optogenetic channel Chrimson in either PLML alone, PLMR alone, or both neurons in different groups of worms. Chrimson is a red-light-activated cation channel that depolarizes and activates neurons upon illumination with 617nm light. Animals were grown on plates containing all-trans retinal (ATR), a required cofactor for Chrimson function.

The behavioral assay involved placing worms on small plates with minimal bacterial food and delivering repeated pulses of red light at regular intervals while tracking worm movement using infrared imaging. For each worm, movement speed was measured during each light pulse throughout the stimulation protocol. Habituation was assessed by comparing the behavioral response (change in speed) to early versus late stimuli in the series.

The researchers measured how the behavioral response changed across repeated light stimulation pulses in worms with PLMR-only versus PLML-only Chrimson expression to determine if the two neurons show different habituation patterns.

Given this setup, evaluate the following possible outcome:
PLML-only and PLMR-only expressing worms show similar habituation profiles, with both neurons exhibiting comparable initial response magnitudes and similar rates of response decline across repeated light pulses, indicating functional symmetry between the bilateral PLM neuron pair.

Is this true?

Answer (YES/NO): NO